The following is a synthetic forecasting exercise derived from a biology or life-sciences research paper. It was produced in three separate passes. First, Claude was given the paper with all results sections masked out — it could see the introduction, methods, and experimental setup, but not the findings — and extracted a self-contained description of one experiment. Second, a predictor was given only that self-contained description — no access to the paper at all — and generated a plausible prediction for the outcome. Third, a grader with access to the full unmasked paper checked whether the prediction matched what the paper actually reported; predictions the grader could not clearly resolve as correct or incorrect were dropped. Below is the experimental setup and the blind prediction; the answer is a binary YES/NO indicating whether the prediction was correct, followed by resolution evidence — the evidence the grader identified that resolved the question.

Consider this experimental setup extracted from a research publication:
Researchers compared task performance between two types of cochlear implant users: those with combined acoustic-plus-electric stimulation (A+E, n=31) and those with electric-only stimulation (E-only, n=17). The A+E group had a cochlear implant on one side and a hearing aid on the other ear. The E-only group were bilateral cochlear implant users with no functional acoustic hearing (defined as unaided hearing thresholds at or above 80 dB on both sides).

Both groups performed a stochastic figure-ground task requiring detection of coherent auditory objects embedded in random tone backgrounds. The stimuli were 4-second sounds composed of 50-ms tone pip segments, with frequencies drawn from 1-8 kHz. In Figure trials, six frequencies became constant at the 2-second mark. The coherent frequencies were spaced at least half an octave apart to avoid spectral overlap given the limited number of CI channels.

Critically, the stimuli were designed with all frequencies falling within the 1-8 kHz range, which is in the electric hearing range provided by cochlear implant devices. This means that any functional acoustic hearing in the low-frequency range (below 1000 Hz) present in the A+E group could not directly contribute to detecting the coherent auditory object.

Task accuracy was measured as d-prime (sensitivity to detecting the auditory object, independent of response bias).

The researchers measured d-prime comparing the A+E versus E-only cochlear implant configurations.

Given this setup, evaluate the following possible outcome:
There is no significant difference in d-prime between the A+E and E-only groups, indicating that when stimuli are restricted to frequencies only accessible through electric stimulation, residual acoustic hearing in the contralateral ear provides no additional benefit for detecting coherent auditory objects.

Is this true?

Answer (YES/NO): YES